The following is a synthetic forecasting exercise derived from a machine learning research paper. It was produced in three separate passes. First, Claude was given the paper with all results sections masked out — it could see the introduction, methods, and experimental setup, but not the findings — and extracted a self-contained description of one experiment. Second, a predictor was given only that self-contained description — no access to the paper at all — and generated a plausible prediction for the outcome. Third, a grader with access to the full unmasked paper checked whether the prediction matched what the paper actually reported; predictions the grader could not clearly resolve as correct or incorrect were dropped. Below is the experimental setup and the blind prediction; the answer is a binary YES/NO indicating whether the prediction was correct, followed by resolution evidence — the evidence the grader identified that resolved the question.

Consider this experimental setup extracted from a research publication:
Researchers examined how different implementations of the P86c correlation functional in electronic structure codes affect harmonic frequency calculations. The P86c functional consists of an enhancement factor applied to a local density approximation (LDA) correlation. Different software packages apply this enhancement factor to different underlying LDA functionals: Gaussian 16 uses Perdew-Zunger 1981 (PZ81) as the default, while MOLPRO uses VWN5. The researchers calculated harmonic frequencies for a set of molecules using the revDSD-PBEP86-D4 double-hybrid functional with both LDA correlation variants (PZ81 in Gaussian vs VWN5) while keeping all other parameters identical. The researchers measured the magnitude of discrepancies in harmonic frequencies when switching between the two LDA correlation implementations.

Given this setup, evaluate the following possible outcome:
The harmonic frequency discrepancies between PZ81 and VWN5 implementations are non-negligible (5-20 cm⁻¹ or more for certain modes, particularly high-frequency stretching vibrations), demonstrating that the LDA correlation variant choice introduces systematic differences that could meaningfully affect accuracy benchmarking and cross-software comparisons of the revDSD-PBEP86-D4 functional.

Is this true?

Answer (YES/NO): NO